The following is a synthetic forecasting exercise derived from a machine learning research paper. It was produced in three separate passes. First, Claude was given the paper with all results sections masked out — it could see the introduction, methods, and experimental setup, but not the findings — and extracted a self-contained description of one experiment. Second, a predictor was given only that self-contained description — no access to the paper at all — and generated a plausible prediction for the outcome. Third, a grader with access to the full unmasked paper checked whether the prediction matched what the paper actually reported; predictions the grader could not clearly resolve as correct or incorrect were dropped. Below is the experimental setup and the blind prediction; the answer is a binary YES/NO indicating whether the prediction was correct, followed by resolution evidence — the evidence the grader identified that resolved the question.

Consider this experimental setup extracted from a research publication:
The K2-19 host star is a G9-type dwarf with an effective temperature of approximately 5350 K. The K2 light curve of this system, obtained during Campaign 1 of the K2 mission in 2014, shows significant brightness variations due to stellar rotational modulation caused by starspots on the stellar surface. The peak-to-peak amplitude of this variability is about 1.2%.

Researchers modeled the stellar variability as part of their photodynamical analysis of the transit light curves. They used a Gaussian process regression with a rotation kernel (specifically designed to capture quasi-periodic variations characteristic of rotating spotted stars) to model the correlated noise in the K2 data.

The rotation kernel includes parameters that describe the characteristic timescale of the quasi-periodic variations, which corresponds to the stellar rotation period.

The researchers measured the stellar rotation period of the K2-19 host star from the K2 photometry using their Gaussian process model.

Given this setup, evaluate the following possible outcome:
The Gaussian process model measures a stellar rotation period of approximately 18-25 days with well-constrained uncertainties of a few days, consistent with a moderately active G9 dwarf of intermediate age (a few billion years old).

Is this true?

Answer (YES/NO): NO